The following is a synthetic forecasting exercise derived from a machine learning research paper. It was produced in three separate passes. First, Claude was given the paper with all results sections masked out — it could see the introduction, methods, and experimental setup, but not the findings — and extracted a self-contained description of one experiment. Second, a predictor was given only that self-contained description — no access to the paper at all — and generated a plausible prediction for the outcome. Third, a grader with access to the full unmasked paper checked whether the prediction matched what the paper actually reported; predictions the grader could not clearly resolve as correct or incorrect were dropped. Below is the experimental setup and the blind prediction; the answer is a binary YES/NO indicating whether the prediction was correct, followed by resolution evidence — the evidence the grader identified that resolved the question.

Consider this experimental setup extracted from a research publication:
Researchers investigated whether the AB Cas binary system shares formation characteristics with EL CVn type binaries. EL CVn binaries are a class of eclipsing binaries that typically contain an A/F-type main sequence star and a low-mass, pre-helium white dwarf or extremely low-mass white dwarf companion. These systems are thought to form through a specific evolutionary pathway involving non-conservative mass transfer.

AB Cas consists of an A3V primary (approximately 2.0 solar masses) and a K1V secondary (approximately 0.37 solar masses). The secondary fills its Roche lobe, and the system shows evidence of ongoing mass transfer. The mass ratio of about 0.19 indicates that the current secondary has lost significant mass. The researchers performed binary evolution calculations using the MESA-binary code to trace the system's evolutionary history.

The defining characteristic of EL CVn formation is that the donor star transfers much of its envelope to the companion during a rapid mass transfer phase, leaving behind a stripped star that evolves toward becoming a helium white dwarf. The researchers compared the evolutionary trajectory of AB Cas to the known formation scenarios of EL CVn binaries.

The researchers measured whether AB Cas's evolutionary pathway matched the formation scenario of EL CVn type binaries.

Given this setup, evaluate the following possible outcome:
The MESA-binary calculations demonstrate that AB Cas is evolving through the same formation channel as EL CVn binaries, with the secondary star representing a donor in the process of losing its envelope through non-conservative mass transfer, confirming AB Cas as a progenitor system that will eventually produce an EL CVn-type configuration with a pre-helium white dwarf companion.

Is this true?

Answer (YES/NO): YES